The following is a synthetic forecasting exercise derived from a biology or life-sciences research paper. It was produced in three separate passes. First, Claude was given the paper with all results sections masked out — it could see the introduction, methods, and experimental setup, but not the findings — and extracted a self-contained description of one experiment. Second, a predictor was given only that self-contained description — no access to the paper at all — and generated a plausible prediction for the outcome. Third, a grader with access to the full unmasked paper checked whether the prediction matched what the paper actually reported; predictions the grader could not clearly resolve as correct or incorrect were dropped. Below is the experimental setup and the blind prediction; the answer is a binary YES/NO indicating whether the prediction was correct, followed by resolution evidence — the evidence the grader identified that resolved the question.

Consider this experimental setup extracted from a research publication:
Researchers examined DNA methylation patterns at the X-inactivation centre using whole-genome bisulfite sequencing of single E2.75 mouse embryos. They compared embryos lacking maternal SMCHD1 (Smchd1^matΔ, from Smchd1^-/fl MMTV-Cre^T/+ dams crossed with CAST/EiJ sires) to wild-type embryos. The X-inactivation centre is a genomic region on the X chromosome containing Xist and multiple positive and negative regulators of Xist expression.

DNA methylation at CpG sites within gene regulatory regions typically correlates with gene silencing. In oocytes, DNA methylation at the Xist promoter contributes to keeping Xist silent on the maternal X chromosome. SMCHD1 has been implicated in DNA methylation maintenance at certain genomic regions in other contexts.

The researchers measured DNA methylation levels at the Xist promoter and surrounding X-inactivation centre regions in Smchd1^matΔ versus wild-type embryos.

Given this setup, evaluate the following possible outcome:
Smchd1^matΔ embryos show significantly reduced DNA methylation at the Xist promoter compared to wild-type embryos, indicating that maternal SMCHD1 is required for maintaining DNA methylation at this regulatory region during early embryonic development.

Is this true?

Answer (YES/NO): NO